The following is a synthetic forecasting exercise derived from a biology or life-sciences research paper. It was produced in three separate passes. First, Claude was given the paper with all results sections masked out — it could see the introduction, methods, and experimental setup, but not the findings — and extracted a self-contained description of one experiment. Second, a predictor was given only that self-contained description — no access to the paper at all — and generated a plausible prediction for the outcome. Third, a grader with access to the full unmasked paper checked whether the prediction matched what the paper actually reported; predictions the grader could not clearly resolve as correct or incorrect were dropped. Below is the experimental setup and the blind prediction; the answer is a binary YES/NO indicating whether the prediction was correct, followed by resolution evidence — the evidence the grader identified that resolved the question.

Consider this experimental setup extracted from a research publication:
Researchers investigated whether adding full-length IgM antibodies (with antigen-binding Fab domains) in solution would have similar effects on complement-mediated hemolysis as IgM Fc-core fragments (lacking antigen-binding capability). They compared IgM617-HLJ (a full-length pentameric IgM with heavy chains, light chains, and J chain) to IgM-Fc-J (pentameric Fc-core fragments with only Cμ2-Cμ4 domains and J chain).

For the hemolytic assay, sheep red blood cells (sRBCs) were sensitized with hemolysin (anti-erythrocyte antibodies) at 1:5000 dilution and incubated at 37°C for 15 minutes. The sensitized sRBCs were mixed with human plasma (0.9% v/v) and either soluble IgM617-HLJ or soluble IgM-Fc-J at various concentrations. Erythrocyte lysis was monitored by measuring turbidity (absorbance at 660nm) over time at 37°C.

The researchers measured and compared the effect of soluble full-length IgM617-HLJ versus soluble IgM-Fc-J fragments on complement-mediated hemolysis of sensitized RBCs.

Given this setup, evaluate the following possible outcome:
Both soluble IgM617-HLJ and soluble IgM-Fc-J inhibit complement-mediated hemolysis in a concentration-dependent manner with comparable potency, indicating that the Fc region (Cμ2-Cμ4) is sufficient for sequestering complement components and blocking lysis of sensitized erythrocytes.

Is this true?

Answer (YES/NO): NO